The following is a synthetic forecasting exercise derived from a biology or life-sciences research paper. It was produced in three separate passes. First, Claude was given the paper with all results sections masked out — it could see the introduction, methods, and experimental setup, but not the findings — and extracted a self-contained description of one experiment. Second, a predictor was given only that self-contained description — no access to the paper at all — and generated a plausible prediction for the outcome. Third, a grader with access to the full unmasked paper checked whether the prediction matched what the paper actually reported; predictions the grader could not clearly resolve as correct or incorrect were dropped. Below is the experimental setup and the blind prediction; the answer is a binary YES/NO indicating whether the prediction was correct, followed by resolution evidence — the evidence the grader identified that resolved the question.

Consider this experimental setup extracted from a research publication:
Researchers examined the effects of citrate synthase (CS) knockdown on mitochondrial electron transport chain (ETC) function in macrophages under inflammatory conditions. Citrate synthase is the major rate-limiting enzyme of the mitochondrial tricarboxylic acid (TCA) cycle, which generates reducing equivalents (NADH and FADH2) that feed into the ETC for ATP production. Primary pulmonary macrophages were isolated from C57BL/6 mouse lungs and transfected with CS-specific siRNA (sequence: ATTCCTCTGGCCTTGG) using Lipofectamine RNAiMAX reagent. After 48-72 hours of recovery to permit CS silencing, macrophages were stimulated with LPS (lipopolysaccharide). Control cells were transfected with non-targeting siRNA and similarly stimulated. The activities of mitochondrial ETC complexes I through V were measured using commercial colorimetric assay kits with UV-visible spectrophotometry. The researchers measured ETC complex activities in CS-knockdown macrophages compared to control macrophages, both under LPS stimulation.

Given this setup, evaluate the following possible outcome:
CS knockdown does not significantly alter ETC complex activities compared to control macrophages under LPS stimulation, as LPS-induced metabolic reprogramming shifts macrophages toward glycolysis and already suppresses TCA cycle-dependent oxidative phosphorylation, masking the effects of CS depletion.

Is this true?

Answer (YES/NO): NO